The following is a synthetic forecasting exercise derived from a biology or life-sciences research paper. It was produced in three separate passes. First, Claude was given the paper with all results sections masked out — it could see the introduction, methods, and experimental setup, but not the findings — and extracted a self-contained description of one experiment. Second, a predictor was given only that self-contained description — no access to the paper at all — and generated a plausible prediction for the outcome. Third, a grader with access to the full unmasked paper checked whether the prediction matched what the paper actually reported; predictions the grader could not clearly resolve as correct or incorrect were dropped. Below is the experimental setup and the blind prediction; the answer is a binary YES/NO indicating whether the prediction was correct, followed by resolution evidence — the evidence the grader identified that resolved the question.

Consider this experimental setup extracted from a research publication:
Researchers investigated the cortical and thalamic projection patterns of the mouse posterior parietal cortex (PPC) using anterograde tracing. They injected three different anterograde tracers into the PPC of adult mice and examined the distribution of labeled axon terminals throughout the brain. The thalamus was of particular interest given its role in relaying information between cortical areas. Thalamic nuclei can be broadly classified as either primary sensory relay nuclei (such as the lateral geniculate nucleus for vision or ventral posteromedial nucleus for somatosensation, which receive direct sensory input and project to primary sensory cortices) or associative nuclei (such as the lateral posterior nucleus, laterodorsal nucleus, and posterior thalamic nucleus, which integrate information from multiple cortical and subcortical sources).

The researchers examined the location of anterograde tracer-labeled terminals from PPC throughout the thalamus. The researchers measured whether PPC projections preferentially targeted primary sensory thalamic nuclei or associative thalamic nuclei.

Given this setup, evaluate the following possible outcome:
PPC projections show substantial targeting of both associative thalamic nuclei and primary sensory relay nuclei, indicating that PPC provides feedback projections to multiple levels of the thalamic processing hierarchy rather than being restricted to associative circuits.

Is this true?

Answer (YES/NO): NO